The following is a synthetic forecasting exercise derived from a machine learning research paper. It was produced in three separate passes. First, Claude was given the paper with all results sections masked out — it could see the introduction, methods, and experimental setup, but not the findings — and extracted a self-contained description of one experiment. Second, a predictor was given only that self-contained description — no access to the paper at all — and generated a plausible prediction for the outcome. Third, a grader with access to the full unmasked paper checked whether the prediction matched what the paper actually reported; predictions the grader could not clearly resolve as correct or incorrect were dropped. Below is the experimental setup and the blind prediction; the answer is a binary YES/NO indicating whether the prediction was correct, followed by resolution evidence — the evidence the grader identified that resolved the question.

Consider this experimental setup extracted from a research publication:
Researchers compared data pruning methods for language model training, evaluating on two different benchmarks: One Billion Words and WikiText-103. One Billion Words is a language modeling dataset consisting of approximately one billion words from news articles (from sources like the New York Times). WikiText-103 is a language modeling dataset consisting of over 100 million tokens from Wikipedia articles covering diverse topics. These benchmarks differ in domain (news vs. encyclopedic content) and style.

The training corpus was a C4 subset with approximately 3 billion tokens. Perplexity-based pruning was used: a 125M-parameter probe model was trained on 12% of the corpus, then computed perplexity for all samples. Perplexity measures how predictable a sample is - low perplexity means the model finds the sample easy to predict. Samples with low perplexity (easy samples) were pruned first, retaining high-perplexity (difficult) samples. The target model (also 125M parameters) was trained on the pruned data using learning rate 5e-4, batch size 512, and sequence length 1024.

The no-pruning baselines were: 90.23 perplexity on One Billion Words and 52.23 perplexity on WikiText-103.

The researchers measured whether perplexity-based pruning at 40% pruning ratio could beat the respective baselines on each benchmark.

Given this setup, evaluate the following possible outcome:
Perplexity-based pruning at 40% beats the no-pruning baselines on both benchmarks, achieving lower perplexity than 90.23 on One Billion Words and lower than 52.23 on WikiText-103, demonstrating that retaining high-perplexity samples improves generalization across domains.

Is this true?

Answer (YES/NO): NO